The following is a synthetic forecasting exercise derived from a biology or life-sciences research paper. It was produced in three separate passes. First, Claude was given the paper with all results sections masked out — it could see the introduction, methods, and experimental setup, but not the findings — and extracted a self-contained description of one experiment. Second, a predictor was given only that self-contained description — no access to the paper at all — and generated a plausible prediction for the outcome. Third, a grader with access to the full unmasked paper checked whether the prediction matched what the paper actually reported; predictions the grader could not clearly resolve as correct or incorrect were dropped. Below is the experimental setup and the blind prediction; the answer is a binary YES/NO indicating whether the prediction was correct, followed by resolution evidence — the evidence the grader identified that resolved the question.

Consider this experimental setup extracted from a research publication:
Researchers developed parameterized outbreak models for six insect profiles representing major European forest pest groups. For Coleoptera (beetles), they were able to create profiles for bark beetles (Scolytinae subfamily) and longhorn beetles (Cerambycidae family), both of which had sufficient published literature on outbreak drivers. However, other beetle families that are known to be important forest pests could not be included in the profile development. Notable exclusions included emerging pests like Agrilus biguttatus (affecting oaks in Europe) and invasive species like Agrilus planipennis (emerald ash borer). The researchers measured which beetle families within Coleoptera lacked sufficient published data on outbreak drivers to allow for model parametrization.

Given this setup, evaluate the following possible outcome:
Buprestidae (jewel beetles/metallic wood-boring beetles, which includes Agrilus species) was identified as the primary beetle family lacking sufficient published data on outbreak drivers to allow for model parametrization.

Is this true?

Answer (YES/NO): NO